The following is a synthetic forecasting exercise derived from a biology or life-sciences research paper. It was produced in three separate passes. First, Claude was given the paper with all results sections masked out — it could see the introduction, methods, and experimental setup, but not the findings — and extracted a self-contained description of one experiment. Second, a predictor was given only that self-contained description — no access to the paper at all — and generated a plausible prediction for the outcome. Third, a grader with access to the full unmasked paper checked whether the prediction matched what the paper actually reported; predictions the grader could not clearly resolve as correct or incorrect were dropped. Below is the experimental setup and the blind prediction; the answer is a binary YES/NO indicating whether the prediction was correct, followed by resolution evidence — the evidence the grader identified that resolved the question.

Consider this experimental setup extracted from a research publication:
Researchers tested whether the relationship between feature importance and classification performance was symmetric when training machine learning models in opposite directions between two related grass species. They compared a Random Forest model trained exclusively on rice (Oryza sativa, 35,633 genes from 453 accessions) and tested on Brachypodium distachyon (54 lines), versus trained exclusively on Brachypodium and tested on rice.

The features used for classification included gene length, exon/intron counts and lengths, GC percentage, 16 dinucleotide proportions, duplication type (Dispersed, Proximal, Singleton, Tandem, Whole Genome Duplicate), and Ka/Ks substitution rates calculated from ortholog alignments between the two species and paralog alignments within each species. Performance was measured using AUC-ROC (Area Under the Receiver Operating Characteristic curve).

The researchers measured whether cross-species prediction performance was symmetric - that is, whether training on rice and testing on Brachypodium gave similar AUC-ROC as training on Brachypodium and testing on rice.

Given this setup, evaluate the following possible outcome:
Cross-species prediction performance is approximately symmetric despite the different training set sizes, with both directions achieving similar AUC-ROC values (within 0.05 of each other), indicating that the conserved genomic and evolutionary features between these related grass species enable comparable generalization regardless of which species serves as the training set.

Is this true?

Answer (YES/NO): NO